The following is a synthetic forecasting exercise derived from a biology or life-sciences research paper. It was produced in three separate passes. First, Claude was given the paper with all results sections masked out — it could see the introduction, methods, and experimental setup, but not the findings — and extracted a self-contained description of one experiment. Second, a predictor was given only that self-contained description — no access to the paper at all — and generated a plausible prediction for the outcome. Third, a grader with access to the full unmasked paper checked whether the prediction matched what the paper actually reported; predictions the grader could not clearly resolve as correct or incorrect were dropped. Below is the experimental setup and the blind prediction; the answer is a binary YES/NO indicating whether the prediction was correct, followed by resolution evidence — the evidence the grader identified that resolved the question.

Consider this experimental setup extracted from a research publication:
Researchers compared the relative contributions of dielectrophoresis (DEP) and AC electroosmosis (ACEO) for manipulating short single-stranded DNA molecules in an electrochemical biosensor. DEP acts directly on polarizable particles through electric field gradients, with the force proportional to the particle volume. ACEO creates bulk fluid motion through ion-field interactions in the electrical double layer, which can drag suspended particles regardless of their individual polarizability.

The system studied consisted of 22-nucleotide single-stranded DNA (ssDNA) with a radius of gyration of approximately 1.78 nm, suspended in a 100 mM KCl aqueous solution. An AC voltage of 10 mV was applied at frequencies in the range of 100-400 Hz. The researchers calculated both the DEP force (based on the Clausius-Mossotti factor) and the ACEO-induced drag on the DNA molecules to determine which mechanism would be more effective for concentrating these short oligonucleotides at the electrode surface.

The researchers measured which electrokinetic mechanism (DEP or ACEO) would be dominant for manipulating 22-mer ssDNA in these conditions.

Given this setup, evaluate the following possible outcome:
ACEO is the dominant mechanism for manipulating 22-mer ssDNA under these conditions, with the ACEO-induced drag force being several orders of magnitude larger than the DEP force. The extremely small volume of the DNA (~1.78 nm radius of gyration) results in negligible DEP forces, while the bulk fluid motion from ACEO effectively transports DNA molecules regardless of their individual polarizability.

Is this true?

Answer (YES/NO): YES